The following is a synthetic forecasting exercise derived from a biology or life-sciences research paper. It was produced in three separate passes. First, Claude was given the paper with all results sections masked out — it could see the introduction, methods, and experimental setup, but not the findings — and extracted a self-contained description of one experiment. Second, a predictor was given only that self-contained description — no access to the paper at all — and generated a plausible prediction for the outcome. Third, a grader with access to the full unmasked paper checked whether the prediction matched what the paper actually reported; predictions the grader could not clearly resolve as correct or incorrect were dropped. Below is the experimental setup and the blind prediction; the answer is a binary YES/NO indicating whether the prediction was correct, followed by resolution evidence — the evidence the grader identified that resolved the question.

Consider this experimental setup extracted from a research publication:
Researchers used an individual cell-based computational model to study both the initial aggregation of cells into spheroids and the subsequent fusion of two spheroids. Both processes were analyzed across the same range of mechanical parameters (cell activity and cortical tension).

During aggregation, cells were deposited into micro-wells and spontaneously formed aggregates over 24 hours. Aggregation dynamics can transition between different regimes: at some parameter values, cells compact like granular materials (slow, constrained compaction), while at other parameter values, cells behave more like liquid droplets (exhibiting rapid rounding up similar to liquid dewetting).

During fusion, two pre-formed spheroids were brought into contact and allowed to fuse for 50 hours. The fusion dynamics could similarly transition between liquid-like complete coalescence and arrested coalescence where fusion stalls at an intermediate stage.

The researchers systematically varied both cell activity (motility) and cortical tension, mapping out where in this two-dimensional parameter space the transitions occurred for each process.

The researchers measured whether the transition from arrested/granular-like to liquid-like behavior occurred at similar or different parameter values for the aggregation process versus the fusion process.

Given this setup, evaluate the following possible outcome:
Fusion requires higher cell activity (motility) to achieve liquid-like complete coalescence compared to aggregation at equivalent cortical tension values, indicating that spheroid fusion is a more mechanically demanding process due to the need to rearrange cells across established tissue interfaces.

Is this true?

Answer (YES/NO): YES